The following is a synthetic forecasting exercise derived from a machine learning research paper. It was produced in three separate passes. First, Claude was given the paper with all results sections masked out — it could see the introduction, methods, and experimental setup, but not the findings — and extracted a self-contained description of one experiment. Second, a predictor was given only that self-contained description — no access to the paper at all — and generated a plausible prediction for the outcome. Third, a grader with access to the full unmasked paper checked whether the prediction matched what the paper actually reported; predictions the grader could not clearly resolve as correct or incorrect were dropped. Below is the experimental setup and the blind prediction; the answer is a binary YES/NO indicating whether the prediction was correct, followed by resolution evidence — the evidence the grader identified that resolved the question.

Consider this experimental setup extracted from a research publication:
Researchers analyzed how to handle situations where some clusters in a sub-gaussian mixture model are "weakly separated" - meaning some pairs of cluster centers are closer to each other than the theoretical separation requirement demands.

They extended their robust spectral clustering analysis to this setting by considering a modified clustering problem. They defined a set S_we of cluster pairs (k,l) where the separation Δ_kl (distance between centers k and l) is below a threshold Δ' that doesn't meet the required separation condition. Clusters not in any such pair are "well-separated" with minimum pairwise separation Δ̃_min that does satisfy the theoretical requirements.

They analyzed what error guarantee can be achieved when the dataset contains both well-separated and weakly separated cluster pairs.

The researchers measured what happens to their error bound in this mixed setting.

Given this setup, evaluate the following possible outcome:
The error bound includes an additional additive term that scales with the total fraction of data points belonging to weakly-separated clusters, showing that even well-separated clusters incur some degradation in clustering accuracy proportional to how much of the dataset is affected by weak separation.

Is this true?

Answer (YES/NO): NO